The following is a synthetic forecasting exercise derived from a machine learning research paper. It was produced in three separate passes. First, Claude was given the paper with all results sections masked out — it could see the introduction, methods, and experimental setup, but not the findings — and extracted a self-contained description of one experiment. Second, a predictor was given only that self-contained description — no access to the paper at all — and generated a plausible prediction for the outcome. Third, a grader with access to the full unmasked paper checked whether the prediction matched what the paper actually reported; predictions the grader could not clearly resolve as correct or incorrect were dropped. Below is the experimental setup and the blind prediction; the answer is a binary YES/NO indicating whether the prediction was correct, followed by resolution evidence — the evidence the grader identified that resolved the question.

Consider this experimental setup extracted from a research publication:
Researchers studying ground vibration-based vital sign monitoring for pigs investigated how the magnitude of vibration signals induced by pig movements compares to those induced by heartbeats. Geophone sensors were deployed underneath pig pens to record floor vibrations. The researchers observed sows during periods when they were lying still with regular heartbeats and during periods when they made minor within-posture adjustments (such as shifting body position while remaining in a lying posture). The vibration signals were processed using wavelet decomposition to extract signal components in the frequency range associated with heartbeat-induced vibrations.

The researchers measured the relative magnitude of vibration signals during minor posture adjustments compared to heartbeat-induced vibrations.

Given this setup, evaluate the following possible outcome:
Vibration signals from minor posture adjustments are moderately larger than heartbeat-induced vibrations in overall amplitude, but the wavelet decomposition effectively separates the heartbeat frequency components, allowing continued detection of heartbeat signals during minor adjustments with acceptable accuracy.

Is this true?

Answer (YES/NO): NO